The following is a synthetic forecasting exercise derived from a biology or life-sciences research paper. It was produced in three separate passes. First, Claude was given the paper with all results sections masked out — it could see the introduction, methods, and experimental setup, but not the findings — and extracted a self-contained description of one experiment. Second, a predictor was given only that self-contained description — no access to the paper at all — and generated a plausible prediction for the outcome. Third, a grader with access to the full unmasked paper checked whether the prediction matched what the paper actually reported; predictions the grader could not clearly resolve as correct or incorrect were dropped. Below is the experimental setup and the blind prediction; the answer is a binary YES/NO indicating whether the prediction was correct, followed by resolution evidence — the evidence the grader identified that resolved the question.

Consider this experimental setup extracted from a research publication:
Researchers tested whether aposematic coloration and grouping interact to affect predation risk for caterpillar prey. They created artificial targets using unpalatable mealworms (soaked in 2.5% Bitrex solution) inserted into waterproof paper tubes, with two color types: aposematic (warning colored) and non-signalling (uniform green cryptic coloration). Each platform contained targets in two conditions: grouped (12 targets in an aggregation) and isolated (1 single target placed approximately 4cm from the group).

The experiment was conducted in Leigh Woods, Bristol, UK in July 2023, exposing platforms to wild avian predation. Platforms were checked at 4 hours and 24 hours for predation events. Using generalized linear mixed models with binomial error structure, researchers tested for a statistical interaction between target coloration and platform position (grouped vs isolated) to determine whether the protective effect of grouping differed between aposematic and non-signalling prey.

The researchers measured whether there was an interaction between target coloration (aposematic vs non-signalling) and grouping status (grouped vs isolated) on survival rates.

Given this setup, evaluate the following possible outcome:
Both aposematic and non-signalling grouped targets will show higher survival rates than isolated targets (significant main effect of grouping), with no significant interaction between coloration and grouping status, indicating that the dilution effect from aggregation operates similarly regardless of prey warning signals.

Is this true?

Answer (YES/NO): NO